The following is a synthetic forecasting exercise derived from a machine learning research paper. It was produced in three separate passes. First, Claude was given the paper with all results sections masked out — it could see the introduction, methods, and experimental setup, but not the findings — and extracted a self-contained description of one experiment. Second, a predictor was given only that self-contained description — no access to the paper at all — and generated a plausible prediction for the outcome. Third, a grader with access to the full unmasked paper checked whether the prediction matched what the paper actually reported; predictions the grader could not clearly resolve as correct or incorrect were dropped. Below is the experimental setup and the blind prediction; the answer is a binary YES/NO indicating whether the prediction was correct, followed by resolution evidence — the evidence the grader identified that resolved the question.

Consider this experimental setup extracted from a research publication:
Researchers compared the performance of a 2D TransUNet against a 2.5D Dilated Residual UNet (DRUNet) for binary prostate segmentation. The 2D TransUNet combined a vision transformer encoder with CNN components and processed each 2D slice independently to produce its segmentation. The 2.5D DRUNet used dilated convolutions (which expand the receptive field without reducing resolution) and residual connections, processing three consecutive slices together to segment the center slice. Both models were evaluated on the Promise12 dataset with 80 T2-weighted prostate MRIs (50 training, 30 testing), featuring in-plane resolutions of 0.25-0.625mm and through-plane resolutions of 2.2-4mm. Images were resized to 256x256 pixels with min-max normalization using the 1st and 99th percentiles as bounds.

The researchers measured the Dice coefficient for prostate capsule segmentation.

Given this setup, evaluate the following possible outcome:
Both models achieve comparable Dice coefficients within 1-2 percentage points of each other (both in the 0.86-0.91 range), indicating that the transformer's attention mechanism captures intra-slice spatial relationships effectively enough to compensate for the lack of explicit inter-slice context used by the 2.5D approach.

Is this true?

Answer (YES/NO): YES